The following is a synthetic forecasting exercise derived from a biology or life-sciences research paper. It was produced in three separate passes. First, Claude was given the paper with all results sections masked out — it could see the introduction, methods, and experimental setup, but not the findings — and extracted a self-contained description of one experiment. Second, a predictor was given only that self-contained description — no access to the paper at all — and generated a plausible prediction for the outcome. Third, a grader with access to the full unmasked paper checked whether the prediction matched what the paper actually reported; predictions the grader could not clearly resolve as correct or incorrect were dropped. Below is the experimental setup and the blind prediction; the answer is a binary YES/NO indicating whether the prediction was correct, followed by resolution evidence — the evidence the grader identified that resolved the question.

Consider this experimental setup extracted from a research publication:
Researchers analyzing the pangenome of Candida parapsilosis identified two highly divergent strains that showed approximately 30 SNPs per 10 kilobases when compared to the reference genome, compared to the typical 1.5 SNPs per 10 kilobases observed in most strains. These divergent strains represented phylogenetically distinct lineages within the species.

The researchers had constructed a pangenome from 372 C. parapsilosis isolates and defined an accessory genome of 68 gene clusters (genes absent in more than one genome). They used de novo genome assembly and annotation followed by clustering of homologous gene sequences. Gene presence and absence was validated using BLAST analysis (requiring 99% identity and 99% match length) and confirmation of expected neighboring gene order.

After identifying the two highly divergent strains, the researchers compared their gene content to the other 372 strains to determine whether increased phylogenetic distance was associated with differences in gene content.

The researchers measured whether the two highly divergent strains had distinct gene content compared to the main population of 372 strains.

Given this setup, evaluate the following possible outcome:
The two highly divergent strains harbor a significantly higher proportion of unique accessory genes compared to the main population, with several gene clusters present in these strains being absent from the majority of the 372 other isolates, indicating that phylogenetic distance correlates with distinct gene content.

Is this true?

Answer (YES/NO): NO